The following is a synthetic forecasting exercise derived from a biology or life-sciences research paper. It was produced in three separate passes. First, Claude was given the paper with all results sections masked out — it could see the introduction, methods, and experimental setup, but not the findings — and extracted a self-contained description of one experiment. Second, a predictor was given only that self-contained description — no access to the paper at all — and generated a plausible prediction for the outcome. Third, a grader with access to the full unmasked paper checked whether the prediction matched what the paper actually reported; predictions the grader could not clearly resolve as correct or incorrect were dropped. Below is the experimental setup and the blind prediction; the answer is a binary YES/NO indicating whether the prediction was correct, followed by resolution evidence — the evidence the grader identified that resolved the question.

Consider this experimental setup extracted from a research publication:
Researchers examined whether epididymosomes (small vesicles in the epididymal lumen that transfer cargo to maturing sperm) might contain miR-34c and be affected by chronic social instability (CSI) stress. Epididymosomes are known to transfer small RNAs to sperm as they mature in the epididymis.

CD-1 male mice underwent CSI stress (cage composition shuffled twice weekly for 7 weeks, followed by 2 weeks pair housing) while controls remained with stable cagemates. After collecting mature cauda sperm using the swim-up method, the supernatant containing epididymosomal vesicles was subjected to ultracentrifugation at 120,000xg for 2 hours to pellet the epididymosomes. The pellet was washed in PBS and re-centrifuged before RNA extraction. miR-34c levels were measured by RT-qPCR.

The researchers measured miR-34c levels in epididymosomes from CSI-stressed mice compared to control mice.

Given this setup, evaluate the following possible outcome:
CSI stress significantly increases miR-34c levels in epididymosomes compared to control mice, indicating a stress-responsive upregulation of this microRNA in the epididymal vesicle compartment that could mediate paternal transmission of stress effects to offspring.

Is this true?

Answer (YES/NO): NO